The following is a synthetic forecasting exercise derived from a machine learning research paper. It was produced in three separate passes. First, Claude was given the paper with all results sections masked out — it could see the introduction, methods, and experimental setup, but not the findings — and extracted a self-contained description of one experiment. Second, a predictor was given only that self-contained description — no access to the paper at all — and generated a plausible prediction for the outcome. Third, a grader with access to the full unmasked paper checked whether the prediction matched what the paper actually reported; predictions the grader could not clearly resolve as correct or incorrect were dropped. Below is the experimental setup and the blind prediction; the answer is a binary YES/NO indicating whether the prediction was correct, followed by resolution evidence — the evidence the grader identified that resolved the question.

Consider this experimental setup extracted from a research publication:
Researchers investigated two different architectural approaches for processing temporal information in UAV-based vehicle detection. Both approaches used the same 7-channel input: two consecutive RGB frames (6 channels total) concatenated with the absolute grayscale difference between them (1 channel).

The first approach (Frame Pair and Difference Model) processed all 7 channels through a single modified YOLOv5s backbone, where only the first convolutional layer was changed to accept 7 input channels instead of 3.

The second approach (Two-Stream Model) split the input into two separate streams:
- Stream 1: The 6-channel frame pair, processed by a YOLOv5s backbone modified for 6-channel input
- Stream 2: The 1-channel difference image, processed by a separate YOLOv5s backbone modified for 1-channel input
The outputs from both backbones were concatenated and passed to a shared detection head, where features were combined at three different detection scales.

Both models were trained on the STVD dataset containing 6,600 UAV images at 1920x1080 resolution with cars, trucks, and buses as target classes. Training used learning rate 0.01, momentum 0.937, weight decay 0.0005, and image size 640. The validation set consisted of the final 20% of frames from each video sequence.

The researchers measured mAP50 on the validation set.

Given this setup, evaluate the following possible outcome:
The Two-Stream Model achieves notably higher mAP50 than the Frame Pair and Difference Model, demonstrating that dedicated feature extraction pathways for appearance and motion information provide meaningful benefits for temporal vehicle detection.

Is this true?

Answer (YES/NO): NO